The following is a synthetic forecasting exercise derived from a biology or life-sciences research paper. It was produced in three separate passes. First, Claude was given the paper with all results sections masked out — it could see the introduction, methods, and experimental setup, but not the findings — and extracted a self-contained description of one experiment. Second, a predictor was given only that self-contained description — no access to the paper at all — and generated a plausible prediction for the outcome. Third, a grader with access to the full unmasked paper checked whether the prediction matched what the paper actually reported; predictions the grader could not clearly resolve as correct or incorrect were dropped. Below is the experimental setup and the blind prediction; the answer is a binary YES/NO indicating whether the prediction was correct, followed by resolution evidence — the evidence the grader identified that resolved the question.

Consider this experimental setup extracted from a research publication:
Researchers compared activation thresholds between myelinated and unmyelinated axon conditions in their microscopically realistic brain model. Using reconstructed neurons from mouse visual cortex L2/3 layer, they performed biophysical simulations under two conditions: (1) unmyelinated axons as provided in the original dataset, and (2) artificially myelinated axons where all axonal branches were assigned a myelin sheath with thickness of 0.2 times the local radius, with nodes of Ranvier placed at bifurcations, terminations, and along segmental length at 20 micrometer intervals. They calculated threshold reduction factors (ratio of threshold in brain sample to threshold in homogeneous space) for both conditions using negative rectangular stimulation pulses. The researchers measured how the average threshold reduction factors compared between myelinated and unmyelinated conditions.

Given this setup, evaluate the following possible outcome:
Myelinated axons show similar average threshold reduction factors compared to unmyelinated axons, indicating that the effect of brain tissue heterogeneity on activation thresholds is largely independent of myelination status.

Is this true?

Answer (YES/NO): YES